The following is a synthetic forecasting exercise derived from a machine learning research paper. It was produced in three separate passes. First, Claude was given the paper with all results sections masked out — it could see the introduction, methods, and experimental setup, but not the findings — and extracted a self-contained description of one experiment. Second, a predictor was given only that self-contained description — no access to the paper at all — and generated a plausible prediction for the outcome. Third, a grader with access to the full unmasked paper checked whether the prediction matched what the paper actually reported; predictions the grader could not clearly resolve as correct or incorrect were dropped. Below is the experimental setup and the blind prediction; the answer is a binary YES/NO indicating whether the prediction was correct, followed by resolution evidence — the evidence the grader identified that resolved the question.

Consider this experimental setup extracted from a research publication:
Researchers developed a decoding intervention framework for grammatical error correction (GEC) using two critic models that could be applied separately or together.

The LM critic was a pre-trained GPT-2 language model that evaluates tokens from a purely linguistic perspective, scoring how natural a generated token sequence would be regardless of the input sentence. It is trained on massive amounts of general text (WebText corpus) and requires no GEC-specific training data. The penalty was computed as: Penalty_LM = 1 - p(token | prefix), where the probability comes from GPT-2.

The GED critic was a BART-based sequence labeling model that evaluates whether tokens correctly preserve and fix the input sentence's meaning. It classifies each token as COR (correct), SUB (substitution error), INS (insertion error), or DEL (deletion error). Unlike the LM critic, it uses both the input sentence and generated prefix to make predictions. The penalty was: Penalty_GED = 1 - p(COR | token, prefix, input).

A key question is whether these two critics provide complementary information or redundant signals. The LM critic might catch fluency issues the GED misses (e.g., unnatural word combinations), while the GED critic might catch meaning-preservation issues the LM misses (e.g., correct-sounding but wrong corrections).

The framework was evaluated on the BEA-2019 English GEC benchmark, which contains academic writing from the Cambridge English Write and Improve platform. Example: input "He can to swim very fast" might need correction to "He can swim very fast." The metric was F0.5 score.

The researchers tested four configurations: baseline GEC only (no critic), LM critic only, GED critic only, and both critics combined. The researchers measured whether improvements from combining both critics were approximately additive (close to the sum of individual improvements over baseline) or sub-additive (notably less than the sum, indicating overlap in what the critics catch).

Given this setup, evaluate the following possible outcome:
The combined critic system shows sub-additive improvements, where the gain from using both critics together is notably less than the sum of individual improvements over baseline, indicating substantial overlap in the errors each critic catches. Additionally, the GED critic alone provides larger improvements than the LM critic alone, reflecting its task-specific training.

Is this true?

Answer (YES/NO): NO